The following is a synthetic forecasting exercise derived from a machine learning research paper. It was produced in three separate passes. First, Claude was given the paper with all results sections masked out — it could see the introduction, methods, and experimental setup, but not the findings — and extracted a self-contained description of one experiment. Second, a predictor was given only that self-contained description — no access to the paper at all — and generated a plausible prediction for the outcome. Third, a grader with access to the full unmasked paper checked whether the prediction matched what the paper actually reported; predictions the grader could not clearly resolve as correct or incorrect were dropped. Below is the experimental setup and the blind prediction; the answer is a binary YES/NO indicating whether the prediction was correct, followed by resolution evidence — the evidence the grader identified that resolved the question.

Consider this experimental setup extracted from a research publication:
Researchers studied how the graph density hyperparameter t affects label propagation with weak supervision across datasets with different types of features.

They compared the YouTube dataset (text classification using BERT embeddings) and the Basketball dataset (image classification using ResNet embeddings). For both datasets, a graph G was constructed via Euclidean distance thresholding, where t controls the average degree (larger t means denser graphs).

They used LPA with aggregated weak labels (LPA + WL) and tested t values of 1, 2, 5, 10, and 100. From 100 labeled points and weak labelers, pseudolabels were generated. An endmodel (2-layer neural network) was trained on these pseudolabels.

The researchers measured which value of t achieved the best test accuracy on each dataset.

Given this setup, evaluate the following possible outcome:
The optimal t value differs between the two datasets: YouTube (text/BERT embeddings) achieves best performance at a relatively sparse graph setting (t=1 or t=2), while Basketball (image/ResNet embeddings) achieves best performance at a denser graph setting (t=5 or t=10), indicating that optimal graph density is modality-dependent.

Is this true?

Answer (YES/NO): NO